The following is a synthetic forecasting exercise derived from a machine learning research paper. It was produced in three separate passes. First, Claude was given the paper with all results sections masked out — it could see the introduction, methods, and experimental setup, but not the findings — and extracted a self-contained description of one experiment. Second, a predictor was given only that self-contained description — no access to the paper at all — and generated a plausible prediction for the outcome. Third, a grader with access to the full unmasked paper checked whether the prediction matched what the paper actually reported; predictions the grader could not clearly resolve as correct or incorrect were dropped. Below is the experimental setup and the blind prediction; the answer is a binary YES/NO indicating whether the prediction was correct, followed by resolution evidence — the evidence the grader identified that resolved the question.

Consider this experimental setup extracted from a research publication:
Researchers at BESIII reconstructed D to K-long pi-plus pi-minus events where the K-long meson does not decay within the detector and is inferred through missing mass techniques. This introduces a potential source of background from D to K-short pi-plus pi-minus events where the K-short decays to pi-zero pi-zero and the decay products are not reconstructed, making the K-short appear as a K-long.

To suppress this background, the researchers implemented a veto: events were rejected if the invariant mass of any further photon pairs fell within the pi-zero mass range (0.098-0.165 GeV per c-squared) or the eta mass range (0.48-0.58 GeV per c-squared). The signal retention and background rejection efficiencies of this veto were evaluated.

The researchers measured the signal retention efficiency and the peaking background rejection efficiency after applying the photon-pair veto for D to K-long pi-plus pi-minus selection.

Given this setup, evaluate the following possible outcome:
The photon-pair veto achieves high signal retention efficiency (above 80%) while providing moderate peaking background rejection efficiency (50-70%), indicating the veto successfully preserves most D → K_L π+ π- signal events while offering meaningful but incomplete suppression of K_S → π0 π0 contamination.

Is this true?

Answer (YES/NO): NO